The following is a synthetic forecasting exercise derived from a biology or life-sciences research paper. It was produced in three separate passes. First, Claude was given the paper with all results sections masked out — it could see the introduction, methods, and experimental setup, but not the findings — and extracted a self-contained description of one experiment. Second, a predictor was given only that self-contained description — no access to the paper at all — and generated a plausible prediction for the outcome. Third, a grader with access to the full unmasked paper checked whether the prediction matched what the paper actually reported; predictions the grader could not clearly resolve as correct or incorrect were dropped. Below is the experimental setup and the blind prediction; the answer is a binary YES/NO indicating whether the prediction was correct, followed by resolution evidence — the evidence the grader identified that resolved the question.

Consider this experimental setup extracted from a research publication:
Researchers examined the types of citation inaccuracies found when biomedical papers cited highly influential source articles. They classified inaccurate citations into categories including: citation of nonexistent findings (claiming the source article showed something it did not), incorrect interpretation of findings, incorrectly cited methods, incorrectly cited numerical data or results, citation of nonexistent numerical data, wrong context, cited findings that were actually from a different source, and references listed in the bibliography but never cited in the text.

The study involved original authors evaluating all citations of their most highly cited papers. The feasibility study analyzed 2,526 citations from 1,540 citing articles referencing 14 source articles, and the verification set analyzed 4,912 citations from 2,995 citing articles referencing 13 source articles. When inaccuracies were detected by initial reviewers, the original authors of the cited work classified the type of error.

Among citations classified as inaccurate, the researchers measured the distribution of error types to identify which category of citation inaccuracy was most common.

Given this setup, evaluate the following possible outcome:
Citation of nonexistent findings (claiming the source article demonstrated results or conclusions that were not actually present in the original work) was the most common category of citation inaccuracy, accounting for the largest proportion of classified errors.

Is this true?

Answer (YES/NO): YES